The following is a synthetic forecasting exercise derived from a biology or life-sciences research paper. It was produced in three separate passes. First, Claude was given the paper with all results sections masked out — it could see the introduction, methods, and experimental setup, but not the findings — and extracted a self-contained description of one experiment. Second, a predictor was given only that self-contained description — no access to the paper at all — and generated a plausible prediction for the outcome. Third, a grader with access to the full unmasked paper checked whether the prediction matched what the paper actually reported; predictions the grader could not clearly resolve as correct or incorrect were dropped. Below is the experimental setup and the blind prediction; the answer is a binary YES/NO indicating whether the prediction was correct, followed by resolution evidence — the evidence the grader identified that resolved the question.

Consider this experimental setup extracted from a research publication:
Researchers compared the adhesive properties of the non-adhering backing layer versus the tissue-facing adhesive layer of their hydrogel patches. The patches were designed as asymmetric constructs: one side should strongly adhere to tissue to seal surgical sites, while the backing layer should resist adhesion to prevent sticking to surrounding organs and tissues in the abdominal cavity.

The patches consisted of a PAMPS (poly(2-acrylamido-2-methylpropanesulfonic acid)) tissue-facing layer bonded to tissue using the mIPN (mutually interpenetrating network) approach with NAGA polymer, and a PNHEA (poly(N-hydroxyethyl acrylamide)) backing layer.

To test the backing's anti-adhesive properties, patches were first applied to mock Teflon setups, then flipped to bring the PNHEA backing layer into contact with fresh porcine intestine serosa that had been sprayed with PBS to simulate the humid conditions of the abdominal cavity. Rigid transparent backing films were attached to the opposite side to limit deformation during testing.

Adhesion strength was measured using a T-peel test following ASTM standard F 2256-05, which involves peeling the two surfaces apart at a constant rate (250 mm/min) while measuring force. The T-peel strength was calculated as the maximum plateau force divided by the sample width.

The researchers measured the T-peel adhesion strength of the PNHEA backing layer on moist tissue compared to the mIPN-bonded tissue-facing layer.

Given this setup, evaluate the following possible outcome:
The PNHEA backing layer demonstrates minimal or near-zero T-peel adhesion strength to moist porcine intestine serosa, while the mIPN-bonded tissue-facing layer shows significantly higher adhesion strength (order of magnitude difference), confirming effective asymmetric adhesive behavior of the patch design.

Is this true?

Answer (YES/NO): YES